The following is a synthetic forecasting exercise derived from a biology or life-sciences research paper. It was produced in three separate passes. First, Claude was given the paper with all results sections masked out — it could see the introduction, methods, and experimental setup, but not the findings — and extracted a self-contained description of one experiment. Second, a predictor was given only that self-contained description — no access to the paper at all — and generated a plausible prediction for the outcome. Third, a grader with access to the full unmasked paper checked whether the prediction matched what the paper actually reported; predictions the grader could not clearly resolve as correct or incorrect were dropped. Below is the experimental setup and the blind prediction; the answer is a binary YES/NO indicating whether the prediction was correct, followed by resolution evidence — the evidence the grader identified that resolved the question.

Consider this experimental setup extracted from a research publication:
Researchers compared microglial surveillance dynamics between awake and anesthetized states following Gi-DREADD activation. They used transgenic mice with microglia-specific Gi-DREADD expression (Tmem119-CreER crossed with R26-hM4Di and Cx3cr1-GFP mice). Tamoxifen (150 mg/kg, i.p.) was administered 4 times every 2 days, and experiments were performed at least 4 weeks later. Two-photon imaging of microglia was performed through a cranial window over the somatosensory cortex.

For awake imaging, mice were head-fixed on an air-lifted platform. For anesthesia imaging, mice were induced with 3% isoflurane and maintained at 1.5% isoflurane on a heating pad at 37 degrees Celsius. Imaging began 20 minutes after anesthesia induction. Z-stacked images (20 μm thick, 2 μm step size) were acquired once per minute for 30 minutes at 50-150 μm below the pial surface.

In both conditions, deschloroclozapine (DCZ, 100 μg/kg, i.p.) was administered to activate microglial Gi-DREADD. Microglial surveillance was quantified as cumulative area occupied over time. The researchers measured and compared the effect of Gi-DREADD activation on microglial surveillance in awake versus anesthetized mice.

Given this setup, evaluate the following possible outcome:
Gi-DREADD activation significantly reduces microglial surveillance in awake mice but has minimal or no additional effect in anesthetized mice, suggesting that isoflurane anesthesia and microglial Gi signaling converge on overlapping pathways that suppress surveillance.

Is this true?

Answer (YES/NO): NO